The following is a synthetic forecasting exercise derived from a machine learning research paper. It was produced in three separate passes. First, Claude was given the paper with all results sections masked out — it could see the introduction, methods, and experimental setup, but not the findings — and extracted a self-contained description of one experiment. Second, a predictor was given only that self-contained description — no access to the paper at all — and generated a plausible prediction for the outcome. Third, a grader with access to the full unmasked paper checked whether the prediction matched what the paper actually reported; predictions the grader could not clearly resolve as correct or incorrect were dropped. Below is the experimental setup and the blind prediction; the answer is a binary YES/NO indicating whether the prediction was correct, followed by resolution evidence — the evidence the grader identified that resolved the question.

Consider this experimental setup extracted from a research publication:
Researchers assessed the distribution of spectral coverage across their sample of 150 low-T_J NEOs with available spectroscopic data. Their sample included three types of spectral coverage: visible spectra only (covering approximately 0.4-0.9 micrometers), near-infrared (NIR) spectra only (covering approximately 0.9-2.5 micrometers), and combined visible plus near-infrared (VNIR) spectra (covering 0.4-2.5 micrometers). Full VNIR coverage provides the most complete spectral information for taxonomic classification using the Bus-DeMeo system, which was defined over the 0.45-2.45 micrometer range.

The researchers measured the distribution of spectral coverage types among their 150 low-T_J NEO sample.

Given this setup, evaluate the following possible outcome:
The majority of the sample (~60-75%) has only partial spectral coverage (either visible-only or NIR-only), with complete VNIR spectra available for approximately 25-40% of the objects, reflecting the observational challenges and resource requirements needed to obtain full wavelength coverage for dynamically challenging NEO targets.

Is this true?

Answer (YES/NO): NO